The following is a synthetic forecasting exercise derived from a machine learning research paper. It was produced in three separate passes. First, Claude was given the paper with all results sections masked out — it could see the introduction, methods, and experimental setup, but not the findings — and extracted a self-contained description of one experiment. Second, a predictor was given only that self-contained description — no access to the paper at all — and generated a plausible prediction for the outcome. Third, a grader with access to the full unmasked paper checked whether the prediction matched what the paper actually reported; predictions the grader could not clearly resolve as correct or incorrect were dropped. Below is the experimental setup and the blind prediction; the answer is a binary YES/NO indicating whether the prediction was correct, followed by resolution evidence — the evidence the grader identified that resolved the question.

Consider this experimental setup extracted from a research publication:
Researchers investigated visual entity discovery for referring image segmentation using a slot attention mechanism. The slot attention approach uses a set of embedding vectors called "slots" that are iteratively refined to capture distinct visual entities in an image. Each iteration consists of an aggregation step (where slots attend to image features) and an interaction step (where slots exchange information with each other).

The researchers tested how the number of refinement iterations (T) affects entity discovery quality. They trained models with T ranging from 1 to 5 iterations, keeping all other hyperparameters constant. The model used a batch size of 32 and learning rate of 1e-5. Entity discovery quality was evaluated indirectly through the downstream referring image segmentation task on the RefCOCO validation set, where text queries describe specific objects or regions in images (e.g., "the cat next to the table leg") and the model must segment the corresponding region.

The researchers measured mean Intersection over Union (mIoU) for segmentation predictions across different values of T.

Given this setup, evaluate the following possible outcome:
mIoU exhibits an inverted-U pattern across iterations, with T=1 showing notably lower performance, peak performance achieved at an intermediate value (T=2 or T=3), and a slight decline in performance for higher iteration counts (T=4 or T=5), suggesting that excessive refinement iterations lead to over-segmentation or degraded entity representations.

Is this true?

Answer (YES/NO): NO